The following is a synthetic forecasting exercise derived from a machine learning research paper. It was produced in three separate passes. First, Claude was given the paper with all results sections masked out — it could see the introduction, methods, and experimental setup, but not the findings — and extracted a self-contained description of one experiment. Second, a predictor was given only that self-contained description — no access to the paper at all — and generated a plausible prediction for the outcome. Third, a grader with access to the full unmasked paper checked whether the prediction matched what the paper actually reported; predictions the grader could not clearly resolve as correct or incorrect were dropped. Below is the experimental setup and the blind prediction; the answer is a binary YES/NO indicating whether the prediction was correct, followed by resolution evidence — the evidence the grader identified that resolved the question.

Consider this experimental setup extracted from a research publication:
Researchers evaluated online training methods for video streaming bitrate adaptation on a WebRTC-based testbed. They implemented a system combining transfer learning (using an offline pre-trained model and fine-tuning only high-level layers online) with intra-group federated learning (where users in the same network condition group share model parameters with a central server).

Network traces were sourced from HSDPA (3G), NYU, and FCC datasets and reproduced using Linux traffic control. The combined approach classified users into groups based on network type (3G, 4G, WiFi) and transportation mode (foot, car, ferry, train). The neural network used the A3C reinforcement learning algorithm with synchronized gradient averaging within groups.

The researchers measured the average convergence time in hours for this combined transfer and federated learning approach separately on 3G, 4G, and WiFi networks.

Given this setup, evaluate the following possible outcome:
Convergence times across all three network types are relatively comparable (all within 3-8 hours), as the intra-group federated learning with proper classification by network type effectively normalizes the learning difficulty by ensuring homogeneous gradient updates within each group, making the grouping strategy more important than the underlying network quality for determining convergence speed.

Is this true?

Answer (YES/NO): NO